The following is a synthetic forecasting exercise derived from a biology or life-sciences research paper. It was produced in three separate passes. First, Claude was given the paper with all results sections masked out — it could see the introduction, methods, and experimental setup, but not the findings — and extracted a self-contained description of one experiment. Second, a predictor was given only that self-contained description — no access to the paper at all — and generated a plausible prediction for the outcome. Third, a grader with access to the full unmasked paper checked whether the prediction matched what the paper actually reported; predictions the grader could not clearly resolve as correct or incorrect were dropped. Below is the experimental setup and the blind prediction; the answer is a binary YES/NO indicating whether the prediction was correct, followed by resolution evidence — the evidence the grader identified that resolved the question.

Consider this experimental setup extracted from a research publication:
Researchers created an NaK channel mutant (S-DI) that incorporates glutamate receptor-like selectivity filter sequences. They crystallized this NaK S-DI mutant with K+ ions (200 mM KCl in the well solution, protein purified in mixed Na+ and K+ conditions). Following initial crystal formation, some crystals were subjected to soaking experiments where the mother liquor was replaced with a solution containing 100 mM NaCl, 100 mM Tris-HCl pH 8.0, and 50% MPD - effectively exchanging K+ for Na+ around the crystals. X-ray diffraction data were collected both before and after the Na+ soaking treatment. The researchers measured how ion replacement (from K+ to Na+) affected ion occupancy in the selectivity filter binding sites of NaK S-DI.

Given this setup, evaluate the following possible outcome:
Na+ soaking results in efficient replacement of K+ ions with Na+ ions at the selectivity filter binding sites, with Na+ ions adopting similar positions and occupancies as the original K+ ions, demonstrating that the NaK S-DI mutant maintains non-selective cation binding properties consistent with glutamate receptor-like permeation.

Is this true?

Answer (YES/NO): NO